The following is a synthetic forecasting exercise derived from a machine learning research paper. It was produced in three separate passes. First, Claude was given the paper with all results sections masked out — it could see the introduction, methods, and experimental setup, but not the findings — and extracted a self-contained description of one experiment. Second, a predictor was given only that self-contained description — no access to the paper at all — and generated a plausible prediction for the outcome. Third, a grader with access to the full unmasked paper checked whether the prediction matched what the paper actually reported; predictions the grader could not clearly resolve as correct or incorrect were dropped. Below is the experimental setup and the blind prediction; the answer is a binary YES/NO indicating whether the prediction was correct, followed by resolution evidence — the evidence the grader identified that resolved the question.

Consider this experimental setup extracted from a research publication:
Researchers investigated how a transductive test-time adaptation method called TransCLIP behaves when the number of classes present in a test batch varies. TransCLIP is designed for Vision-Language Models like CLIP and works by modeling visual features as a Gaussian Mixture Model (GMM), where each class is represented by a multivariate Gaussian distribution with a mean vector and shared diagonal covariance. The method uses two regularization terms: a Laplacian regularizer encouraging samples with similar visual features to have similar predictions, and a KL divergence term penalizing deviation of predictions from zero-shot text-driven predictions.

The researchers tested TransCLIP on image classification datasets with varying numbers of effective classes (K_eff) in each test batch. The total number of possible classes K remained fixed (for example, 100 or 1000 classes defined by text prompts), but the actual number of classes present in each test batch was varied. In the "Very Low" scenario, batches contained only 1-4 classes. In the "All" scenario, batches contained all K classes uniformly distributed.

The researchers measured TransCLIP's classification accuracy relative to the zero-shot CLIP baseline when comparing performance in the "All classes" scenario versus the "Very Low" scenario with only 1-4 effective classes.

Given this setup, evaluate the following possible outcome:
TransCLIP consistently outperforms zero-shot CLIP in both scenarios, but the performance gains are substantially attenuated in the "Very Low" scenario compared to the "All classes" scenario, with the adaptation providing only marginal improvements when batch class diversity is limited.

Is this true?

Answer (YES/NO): NO